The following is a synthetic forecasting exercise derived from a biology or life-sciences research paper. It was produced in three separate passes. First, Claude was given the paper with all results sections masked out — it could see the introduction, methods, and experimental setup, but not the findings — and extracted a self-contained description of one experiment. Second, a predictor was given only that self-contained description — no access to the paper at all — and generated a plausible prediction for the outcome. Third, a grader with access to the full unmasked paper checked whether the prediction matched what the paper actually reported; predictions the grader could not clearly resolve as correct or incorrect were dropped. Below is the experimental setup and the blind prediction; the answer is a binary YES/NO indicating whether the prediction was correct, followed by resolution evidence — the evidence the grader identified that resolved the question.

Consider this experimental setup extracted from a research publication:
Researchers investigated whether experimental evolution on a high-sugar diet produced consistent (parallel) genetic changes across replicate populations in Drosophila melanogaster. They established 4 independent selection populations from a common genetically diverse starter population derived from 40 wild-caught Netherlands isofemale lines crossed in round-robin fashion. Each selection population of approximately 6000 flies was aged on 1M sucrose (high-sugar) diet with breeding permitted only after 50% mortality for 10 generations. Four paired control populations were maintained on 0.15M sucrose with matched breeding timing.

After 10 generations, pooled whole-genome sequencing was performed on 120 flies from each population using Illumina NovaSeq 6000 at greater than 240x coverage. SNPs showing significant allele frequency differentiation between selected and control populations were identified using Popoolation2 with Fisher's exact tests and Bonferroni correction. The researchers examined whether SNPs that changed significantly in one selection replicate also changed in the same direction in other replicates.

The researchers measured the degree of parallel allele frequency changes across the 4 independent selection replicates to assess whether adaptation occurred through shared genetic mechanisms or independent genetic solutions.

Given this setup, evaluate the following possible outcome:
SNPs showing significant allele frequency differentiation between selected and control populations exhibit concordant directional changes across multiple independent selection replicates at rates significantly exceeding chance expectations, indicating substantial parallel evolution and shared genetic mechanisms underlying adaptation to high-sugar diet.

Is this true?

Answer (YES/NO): NO